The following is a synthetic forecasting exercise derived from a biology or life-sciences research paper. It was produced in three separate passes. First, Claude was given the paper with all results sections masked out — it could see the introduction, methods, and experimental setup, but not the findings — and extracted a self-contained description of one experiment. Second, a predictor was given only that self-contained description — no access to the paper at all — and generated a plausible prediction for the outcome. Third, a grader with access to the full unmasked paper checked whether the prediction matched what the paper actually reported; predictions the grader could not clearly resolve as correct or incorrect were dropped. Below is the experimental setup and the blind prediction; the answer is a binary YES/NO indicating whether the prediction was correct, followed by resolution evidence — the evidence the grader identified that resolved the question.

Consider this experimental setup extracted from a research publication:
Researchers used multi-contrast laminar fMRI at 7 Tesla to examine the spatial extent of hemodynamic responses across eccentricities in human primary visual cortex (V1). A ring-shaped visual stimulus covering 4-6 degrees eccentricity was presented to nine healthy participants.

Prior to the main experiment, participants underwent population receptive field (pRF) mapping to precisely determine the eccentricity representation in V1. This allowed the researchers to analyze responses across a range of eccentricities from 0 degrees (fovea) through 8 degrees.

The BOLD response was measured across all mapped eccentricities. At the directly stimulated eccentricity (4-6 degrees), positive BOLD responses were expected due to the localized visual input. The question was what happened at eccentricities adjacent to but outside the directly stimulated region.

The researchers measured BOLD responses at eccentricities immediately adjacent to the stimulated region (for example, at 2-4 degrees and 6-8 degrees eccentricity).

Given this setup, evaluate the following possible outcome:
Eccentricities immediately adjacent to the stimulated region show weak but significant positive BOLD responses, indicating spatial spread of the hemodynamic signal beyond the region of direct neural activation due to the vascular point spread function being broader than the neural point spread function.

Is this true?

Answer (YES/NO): NO